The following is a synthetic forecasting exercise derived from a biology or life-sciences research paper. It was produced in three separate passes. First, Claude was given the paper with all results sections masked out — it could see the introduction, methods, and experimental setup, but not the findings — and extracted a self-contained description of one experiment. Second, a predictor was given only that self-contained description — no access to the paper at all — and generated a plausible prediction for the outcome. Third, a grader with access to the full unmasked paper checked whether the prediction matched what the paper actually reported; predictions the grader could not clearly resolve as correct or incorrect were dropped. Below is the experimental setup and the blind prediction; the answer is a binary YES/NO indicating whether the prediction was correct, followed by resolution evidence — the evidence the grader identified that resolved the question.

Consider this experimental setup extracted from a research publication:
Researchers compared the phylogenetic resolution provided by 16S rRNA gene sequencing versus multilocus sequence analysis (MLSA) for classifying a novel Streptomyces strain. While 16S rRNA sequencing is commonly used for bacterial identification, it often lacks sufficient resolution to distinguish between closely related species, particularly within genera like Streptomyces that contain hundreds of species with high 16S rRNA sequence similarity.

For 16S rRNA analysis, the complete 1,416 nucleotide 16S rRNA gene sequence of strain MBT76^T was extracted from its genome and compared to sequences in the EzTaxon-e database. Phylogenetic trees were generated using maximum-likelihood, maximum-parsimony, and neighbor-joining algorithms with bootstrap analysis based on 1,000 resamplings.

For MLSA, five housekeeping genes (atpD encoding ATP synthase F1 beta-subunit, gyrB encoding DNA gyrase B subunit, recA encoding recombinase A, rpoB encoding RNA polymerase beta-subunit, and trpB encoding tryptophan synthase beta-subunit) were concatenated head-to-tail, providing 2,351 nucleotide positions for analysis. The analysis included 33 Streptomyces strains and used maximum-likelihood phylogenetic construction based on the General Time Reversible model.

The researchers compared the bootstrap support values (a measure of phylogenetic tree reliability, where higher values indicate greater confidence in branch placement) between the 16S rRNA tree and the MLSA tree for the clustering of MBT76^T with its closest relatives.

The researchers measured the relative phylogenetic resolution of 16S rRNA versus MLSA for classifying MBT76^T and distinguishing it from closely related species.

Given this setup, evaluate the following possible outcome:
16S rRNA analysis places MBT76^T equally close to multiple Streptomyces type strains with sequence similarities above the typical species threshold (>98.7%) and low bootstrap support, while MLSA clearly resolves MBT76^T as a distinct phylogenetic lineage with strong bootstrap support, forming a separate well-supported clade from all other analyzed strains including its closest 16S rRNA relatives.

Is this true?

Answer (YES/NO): NO